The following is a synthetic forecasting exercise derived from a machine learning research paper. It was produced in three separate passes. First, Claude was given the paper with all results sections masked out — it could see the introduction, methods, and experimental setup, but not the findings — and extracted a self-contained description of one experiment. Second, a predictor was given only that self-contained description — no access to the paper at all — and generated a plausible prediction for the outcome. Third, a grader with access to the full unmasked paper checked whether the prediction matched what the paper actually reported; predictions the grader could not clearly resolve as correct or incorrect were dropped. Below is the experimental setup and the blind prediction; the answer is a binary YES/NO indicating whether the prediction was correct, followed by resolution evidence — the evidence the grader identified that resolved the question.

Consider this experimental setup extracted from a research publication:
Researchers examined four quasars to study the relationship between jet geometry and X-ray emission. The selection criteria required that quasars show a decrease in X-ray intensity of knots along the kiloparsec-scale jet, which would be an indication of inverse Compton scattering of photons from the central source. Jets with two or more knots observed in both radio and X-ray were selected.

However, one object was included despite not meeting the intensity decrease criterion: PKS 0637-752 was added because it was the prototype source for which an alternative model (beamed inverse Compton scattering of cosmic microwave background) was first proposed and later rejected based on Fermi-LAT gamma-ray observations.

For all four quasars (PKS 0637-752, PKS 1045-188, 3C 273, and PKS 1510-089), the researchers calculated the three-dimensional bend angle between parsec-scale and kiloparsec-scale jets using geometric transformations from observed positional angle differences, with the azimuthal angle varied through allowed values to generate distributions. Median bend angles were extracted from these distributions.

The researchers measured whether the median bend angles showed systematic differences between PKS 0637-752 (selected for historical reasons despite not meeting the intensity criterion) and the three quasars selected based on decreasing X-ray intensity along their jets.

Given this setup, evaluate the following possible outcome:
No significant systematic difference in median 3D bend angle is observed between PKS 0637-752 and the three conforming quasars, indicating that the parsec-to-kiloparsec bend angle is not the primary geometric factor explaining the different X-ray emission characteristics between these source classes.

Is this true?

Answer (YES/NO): YES